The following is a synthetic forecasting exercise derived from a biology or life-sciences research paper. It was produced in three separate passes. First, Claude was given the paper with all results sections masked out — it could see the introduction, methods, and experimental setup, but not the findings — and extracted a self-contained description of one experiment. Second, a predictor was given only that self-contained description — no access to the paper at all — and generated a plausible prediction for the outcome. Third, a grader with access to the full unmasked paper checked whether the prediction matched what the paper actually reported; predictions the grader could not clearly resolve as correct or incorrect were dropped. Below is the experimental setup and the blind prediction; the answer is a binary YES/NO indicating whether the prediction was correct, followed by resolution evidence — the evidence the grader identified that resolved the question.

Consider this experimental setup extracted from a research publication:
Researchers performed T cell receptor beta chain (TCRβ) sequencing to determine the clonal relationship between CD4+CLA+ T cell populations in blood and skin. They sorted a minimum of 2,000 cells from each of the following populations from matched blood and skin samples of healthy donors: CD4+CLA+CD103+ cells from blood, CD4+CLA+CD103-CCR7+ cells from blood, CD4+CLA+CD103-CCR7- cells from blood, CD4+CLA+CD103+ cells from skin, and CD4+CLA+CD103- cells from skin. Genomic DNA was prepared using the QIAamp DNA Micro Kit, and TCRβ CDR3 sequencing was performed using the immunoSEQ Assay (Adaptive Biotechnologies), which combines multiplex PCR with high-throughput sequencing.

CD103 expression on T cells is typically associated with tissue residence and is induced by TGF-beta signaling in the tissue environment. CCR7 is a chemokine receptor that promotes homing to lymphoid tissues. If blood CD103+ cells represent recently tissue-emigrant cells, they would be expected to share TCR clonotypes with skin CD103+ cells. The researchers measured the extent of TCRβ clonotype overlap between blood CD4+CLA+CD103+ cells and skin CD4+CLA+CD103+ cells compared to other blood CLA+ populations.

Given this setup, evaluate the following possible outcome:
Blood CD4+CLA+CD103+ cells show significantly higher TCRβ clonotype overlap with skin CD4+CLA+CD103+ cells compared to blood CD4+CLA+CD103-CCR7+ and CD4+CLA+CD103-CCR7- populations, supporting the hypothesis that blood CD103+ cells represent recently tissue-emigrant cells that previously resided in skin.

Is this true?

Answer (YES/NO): YES